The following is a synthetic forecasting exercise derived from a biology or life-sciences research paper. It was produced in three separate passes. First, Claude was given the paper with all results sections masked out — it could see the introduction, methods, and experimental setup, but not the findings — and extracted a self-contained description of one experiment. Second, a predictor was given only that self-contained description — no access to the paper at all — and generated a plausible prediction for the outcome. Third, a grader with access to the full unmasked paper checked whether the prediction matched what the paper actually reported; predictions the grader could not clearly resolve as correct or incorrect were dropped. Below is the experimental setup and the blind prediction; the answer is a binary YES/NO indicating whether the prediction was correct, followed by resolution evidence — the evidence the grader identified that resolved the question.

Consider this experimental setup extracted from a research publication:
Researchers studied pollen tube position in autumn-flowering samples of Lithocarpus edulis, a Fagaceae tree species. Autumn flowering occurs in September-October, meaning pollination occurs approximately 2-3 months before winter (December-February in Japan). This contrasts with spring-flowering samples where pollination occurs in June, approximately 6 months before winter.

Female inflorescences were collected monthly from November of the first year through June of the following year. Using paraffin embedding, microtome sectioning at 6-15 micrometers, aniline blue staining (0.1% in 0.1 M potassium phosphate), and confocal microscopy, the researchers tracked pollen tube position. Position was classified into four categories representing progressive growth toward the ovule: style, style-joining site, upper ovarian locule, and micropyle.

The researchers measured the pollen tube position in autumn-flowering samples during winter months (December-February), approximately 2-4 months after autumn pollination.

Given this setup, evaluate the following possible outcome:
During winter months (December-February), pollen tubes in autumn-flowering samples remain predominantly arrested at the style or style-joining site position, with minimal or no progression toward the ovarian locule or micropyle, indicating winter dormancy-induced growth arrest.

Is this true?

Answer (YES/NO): YES